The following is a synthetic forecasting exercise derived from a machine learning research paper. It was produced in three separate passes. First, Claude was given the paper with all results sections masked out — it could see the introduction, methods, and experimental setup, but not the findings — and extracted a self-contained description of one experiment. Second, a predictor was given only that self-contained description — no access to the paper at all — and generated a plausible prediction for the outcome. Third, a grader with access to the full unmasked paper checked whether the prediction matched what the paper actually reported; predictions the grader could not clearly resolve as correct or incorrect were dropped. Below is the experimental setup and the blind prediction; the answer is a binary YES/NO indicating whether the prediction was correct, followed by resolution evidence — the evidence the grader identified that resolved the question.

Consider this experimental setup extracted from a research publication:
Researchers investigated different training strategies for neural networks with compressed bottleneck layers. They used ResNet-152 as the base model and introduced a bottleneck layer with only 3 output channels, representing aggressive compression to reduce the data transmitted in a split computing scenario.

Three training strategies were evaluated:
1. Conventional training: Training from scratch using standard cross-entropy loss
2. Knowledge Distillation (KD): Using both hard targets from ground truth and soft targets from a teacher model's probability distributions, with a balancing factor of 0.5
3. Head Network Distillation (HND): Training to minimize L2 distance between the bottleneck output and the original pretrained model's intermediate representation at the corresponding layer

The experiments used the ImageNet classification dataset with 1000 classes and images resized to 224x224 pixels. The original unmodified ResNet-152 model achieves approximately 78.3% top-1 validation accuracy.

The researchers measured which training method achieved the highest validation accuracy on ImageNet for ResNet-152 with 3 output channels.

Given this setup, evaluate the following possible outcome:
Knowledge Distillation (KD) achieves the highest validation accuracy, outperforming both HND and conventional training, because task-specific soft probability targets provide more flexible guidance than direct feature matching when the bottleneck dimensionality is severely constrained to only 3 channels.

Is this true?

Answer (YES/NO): YES